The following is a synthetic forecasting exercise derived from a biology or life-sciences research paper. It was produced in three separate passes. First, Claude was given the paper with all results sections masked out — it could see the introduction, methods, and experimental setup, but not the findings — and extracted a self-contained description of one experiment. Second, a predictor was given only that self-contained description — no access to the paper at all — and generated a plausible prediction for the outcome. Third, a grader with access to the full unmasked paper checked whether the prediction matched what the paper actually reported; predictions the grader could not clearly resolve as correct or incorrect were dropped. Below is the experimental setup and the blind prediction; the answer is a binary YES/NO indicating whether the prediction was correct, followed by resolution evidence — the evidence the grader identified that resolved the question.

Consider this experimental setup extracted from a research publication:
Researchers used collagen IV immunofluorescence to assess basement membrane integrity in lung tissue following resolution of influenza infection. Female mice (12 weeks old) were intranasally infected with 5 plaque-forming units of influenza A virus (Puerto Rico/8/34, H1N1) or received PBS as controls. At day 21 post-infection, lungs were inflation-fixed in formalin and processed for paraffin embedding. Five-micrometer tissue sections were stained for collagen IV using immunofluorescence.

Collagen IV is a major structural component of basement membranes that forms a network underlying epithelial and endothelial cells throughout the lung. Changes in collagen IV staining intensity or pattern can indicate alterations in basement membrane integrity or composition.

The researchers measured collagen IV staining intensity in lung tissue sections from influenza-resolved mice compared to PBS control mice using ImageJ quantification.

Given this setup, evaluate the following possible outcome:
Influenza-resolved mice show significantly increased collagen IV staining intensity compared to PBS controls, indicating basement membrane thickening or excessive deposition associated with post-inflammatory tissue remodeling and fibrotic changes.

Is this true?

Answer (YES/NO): NO